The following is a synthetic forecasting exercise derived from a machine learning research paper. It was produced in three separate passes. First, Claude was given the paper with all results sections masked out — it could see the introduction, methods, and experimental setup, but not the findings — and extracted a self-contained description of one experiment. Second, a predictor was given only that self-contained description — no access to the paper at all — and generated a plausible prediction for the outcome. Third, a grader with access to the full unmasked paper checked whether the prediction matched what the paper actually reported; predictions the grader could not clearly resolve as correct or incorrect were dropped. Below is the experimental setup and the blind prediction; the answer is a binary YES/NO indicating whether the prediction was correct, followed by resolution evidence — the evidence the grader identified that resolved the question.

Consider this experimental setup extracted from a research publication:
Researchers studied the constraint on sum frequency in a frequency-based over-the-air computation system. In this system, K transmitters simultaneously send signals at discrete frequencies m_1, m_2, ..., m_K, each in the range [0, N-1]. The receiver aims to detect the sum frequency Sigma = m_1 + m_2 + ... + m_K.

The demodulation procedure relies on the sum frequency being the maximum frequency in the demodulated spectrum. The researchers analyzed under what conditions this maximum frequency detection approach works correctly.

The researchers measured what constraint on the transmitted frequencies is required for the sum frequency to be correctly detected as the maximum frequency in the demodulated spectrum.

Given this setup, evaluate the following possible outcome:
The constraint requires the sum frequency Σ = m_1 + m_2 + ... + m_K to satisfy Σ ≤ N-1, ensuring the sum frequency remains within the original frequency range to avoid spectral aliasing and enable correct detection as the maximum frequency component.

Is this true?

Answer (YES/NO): YES